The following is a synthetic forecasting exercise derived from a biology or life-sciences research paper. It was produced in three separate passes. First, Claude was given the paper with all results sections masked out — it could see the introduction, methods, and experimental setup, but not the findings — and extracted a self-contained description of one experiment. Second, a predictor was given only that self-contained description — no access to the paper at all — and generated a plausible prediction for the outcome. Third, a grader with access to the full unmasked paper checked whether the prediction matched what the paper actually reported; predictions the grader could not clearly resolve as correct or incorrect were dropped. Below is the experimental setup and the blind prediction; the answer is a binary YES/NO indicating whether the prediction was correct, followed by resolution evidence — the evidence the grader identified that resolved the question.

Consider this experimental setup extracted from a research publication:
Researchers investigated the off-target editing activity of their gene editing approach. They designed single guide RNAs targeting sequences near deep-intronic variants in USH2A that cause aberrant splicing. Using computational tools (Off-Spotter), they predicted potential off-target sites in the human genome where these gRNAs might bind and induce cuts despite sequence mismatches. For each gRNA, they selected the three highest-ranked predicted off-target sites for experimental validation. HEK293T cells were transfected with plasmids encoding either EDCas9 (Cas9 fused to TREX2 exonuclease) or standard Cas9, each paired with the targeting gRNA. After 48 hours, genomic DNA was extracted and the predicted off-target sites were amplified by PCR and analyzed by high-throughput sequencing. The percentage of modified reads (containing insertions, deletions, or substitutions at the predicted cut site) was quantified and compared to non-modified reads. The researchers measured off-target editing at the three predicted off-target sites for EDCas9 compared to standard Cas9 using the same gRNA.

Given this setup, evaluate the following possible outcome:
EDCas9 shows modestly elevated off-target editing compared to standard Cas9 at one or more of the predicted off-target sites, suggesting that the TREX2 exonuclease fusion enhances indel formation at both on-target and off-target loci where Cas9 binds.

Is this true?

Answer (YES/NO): NO